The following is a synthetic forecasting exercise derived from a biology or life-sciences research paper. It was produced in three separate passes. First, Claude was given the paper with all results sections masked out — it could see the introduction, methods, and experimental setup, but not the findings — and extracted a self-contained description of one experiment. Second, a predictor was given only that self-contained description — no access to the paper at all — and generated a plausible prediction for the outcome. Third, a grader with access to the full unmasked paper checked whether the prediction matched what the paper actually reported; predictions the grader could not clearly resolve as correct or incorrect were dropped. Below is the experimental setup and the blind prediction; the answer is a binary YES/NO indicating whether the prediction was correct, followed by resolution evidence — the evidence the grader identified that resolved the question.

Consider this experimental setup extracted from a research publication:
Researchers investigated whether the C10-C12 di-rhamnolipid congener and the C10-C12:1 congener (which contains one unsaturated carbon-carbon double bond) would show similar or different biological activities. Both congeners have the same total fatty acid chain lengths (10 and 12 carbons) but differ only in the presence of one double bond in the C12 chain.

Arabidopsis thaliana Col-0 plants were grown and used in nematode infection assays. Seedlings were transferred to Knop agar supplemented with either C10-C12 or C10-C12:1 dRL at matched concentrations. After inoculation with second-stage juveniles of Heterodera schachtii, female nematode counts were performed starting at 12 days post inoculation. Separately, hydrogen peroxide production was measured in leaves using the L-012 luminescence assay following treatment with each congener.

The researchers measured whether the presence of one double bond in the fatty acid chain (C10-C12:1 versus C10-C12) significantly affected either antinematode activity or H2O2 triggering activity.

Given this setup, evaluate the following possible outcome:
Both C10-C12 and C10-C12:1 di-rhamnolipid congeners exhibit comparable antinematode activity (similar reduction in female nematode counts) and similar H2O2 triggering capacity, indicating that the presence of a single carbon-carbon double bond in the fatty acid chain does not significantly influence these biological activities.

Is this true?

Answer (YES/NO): NO